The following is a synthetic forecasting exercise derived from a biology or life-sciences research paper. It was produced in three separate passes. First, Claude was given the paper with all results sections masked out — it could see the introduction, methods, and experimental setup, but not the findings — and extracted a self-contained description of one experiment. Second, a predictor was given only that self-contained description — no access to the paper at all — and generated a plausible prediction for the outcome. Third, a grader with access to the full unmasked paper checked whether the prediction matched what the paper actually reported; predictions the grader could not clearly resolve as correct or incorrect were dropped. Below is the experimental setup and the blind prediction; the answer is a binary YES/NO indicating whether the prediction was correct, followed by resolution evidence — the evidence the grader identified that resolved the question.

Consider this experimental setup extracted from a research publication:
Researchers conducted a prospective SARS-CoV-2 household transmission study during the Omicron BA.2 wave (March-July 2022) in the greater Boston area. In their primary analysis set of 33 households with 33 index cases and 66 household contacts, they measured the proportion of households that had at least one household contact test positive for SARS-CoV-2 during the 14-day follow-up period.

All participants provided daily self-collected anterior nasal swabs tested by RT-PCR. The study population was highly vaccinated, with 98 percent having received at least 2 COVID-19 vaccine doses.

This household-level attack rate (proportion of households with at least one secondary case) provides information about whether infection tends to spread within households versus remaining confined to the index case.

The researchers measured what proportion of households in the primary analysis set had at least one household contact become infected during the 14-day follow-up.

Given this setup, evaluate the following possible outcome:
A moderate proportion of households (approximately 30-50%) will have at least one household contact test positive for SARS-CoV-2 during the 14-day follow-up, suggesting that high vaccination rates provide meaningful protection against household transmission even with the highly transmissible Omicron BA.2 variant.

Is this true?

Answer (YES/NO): NO